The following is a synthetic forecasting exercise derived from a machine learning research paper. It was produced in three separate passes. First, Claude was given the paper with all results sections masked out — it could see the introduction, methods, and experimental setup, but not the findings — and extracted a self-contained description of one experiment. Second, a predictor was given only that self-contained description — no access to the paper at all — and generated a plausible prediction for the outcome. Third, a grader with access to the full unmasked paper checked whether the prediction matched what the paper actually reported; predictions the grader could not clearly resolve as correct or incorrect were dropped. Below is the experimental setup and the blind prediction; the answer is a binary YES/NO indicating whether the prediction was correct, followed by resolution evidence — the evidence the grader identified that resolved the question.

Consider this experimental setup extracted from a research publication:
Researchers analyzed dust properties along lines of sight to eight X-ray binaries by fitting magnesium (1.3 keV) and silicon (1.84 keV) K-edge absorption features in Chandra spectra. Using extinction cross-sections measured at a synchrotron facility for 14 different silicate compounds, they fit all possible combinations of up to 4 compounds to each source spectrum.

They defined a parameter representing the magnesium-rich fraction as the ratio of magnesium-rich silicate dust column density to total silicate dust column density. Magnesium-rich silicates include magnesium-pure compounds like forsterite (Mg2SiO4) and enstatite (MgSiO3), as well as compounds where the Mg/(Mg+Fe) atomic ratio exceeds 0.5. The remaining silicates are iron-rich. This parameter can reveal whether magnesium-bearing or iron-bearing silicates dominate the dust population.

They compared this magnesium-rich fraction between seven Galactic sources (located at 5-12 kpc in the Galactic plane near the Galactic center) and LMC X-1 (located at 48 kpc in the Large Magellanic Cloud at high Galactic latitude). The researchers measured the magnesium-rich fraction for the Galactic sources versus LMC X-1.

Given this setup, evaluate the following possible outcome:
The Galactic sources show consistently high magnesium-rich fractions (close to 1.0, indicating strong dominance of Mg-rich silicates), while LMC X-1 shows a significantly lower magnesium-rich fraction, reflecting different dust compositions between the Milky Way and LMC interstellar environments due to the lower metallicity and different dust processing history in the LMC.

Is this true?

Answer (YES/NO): NO